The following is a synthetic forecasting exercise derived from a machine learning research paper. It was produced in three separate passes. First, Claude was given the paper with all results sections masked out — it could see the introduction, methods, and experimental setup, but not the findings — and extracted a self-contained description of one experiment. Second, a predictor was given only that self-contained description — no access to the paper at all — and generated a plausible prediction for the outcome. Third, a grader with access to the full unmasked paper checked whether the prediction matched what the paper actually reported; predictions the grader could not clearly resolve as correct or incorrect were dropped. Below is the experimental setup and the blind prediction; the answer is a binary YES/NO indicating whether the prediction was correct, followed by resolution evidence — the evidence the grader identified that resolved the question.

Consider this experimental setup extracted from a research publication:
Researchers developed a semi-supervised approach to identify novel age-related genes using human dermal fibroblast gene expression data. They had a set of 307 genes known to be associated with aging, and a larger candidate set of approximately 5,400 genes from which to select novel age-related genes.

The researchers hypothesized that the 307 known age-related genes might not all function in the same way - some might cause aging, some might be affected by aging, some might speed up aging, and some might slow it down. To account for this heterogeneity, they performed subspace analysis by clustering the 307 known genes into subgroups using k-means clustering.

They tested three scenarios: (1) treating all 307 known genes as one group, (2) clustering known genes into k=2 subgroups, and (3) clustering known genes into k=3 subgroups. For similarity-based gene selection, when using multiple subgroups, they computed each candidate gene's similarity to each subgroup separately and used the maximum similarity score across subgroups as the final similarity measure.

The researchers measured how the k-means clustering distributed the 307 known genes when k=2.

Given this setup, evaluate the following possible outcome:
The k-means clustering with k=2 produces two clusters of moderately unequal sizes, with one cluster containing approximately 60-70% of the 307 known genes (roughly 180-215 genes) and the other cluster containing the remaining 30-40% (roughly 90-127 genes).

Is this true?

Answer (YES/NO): NO